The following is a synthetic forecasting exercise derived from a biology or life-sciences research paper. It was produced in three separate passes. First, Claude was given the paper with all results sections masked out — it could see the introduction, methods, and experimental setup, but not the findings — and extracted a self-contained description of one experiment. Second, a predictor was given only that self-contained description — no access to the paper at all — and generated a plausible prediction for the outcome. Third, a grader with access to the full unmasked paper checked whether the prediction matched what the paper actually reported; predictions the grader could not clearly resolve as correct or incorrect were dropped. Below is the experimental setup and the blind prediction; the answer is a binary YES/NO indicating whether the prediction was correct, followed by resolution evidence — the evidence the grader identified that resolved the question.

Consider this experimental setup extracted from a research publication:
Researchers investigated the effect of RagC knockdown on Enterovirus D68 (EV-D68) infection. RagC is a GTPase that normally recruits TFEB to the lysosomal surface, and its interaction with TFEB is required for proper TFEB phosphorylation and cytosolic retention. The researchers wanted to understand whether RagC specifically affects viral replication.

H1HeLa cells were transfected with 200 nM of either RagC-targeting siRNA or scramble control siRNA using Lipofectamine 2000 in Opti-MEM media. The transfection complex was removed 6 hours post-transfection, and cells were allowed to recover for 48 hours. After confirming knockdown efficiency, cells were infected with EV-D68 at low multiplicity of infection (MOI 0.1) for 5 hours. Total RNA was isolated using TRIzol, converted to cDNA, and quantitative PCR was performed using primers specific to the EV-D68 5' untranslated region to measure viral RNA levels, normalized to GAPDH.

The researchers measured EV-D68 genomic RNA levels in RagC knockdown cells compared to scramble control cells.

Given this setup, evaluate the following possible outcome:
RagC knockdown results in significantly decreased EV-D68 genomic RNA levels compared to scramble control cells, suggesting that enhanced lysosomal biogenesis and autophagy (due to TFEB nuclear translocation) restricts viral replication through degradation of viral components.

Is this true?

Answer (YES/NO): NO